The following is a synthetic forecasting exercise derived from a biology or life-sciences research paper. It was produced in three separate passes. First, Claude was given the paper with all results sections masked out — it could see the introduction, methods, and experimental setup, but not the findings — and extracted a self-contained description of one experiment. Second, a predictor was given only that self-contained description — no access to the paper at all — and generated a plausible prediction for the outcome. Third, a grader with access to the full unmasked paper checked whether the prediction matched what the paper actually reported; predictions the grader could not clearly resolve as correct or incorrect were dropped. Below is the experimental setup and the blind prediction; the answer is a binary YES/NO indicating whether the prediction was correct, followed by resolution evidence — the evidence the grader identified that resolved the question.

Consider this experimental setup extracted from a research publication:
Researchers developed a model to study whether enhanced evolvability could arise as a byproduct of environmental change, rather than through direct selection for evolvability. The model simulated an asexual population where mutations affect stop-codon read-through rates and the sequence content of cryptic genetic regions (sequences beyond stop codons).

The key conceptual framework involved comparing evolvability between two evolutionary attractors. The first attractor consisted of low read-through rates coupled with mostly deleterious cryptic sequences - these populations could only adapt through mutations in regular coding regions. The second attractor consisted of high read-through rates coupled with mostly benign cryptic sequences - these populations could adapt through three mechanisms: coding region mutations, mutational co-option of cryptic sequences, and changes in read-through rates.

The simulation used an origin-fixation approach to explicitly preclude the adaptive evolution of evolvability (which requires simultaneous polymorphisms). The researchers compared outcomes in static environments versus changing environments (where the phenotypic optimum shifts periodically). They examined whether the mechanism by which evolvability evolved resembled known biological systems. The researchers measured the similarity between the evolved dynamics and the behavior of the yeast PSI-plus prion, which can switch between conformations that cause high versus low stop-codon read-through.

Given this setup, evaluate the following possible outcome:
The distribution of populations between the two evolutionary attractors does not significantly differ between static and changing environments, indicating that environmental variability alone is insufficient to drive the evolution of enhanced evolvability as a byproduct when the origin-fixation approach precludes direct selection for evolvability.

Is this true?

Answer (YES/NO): NO